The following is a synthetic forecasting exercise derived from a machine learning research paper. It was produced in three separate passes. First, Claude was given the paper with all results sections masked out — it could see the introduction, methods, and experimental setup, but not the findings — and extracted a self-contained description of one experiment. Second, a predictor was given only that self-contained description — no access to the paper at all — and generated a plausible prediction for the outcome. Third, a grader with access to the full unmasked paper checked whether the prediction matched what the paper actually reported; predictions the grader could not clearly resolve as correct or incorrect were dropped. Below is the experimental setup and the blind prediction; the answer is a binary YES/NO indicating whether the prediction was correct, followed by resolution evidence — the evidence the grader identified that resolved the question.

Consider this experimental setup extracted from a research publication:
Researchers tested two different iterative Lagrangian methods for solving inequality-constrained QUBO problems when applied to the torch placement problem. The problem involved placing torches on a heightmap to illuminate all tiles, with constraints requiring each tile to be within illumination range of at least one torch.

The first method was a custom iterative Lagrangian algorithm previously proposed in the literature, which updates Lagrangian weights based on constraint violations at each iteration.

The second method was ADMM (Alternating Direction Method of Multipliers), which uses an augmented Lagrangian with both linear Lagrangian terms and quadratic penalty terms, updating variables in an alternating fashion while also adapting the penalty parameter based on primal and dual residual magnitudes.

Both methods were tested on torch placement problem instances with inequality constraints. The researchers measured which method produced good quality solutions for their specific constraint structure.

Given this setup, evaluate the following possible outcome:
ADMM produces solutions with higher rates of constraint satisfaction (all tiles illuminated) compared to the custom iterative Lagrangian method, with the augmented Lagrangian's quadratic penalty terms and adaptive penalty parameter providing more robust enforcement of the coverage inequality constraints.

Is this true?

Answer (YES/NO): YES